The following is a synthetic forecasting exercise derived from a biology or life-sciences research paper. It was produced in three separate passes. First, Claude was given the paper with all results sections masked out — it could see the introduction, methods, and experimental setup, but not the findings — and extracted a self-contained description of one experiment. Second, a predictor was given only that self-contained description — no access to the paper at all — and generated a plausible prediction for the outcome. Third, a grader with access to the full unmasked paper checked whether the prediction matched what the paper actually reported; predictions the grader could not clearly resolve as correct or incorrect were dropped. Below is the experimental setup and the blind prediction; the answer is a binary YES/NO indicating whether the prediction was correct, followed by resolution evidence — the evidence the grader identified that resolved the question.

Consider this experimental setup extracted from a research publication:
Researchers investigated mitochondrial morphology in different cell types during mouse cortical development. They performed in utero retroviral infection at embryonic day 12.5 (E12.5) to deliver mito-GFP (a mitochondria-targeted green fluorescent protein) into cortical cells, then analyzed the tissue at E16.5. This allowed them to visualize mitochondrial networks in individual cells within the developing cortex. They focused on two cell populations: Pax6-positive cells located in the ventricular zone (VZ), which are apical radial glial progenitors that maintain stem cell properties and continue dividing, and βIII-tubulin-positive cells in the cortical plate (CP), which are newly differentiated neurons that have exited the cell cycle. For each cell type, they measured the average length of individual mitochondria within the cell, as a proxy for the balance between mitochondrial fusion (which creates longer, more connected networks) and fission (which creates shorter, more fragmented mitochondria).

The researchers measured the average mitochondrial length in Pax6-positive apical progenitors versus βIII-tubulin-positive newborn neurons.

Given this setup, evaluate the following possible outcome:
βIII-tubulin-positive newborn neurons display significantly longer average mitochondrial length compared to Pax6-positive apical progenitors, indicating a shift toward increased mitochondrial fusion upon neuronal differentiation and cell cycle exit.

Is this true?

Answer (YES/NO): NO